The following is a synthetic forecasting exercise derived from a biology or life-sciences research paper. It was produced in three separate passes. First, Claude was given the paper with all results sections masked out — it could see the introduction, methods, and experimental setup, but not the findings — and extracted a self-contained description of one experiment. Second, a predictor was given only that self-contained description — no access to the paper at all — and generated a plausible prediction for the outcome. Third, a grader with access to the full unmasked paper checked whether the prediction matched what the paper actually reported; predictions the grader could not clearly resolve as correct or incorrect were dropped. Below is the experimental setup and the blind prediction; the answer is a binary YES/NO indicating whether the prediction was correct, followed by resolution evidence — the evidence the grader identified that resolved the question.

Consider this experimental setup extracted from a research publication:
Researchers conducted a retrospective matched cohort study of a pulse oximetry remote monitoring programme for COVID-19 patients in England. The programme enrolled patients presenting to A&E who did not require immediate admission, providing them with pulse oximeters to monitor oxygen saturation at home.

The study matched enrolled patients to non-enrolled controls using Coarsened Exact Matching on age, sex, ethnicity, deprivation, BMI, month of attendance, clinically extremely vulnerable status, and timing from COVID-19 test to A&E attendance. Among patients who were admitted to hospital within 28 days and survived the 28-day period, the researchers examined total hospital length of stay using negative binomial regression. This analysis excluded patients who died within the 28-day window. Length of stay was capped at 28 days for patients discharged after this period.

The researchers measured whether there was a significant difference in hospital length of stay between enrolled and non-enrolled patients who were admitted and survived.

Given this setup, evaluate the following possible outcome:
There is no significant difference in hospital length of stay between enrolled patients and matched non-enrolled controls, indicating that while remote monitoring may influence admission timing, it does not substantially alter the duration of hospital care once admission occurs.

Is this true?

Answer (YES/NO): YES